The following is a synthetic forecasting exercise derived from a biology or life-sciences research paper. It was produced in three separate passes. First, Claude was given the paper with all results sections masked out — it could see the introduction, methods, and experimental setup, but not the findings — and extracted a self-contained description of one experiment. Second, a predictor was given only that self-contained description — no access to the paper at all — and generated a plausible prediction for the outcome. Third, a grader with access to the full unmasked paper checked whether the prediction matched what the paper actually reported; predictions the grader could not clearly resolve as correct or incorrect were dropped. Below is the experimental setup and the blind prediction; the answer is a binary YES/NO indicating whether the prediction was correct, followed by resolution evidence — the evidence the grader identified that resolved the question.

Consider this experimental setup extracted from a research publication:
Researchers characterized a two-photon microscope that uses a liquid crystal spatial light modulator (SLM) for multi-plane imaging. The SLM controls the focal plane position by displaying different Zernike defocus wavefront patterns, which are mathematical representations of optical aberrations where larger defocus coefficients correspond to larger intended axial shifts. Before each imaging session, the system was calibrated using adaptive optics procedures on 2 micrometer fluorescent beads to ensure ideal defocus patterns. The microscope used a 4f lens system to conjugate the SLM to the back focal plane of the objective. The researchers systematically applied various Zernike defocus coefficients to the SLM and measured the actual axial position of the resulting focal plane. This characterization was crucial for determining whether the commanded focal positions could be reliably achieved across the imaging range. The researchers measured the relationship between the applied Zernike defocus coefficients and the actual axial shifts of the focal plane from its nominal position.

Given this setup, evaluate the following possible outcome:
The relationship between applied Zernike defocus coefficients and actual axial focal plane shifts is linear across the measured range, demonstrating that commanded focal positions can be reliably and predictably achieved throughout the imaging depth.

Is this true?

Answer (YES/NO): NO